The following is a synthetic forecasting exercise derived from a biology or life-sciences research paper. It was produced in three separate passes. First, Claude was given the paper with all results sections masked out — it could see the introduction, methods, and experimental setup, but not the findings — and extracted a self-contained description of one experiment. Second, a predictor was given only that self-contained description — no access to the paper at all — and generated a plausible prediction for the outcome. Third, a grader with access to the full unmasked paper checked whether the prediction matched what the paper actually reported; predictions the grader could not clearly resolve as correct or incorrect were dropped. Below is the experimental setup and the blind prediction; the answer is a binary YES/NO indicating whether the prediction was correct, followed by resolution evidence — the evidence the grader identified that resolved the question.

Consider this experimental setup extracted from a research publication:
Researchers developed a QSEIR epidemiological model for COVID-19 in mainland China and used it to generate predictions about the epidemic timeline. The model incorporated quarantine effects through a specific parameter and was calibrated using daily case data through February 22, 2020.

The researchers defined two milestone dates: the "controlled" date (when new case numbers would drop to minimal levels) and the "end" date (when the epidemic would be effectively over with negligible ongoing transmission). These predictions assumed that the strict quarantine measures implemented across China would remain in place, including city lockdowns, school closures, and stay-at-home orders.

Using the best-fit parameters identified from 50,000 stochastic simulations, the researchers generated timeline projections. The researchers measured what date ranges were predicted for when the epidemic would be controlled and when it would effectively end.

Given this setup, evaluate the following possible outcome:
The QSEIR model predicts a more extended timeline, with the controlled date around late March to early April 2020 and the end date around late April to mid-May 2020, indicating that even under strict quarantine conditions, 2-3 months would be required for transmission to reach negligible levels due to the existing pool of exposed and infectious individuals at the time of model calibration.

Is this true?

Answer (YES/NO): NO